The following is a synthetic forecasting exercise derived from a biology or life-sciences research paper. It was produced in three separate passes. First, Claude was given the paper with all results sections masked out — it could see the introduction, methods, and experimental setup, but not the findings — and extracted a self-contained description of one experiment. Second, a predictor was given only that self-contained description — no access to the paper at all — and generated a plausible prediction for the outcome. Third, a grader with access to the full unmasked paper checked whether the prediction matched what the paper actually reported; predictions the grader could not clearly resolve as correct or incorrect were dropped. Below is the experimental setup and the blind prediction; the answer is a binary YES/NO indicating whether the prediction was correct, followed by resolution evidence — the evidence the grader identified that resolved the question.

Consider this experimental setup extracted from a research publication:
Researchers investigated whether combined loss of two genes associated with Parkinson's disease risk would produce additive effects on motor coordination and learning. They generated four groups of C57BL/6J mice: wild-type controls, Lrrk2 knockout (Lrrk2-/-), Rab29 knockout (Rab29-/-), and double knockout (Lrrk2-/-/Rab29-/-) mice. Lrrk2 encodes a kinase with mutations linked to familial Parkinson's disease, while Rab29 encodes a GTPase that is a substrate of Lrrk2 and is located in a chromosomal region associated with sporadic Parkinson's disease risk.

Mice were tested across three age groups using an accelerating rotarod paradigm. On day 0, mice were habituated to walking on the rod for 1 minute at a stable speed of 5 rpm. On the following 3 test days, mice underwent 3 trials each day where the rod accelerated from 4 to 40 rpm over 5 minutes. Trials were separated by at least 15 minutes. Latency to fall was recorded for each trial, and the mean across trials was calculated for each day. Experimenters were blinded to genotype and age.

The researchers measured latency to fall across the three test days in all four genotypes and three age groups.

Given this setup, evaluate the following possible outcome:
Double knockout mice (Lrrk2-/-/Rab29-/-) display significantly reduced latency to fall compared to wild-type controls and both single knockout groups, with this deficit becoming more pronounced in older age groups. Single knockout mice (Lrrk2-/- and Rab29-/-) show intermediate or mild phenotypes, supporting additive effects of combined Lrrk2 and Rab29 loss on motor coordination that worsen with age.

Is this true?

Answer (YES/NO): NO